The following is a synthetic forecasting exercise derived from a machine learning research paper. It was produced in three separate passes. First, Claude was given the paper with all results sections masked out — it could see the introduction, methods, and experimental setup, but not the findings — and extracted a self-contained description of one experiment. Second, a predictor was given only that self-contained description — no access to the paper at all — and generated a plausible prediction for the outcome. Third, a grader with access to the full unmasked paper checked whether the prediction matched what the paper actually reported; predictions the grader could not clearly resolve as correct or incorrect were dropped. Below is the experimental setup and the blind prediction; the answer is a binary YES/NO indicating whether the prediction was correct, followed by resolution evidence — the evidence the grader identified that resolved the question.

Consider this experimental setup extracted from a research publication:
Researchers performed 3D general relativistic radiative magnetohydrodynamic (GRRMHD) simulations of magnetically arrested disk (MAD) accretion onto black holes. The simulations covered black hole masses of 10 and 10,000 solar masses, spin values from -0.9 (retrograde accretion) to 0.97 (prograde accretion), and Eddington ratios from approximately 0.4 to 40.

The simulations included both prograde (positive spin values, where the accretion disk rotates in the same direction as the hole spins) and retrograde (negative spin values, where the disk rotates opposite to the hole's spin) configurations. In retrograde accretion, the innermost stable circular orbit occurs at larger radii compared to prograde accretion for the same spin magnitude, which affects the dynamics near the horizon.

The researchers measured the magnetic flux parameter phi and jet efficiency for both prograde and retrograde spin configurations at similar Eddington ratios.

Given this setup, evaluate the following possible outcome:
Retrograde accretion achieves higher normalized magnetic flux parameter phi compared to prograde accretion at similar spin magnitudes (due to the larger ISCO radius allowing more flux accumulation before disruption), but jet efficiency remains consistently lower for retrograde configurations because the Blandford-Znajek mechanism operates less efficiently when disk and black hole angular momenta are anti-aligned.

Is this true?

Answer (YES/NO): NO